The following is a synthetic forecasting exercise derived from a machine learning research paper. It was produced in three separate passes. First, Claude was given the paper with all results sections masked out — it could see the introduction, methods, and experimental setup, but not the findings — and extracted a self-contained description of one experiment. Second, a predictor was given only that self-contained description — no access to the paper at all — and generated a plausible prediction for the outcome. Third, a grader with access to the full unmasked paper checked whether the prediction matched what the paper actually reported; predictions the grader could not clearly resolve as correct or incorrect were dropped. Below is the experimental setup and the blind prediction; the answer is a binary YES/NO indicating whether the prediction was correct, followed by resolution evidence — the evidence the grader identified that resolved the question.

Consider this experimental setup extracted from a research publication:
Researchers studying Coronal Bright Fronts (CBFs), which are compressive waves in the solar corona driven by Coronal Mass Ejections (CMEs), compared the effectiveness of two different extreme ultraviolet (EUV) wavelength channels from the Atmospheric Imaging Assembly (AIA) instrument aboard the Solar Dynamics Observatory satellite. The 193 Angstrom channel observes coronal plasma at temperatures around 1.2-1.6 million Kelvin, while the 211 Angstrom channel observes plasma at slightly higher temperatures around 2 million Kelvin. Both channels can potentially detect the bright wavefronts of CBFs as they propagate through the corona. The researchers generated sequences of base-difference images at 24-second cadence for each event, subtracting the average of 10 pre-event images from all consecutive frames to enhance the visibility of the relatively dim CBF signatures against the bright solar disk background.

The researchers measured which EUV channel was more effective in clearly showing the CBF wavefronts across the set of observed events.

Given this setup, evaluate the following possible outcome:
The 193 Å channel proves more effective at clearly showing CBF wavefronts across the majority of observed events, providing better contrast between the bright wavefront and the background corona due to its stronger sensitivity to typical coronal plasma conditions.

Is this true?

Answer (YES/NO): YES